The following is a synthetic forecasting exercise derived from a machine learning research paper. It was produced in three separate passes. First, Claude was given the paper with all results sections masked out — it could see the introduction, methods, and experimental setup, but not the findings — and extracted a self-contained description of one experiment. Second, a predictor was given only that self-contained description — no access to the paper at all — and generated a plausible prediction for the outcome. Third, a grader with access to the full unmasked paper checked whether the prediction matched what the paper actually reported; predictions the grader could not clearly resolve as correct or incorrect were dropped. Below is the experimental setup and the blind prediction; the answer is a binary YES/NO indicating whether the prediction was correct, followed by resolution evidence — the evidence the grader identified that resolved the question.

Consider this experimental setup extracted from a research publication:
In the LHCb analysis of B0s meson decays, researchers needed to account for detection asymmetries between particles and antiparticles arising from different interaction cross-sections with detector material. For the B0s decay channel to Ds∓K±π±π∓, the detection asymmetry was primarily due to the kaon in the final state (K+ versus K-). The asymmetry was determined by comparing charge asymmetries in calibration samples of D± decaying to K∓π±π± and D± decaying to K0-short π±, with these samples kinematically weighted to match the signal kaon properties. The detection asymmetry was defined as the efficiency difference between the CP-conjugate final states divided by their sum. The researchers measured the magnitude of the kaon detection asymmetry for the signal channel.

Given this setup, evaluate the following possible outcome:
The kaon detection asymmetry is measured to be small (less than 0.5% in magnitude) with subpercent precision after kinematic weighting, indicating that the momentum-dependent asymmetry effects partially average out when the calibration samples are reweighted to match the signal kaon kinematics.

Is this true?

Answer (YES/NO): NO